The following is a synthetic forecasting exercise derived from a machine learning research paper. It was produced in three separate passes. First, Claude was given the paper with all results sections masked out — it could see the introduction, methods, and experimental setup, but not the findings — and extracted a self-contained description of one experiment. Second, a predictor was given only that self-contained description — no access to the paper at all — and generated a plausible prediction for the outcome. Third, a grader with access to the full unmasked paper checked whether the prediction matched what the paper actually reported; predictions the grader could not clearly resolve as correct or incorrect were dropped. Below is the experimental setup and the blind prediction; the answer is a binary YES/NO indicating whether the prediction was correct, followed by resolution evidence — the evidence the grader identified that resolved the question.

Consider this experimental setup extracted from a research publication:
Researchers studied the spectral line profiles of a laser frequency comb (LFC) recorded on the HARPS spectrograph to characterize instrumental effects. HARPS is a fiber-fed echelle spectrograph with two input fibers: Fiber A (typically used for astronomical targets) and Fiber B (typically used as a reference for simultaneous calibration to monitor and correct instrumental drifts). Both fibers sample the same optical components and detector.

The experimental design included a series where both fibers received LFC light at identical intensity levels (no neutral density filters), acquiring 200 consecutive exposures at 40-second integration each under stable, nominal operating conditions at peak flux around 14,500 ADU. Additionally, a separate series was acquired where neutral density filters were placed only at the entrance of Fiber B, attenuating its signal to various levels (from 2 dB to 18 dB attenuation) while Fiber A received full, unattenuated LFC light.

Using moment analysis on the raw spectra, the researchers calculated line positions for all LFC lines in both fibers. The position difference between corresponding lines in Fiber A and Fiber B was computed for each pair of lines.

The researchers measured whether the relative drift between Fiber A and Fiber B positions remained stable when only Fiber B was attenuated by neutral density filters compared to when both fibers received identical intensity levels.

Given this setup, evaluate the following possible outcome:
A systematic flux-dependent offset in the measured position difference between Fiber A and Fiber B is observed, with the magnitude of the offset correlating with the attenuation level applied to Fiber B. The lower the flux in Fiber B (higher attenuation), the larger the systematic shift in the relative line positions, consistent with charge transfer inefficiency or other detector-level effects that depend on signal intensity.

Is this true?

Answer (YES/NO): YES